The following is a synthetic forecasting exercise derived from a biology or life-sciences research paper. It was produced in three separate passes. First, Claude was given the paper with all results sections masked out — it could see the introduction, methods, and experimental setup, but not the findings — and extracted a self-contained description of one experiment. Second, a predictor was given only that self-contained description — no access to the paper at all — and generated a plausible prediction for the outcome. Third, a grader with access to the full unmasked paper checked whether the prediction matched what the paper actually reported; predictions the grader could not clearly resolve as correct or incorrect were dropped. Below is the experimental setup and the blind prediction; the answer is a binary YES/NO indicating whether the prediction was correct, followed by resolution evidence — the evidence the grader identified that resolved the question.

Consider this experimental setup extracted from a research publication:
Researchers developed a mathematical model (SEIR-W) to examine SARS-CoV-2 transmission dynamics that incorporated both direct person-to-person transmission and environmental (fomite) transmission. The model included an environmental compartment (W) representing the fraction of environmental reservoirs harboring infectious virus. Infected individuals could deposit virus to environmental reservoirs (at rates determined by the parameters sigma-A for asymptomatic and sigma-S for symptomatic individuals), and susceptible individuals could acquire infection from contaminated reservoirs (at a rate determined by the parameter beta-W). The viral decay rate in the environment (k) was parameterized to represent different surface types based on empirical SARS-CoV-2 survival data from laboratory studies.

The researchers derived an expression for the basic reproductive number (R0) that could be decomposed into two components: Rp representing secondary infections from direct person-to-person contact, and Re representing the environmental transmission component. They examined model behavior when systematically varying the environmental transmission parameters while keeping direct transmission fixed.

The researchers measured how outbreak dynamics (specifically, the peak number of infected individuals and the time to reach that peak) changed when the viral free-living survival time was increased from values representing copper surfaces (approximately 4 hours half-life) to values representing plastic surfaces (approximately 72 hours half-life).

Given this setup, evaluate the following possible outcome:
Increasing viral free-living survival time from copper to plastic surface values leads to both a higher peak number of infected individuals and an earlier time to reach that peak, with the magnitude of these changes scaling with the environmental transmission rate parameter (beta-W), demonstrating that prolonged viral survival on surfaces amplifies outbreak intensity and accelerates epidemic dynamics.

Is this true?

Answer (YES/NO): NO